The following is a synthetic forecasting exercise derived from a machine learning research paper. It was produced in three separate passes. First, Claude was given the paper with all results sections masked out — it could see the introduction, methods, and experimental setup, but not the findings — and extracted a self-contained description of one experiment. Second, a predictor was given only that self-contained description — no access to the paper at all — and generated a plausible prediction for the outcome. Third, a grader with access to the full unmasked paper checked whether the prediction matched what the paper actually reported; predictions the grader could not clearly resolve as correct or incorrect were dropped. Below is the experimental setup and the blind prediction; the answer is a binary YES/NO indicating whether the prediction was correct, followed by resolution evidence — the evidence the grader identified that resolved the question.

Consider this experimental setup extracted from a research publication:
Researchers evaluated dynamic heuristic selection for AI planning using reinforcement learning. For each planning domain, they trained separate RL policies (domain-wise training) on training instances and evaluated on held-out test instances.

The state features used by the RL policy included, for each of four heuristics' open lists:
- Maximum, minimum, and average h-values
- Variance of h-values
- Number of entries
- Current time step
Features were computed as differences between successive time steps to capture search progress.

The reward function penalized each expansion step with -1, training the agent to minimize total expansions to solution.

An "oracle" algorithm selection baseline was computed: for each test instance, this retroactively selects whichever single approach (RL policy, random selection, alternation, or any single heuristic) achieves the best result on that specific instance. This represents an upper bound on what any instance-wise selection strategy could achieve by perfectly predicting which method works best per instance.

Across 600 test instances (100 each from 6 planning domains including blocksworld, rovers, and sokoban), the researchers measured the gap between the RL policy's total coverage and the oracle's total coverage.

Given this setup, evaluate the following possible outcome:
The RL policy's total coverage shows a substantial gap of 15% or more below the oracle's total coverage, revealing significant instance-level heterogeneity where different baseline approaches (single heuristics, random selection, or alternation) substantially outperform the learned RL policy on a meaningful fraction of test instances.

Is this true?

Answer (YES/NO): NO